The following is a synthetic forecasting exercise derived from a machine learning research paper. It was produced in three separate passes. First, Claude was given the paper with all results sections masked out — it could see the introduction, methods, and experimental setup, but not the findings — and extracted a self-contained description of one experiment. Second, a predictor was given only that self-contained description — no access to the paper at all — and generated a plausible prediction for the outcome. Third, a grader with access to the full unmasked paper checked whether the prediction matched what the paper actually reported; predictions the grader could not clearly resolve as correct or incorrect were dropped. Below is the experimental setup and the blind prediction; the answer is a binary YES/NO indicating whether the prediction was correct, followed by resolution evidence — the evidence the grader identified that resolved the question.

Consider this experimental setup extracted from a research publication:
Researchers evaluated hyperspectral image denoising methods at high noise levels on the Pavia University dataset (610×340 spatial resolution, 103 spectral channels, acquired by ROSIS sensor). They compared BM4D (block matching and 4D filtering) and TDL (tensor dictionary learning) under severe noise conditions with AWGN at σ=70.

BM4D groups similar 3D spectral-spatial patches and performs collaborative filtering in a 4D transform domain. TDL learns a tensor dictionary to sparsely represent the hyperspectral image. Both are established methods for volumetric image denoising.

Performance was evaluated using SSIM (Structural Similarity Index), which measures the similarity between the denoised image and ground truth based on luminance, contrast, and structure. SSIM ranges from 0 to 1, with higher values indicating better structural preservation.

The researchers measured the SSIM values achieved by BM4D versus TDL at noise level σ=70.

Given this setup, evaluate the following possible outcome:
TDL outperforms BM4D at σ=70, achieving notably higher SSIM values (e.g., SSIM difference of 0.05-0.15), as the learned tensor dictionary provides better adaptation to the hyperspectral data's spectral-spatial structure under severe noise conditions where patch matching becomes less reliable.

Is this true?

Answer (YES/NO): NO